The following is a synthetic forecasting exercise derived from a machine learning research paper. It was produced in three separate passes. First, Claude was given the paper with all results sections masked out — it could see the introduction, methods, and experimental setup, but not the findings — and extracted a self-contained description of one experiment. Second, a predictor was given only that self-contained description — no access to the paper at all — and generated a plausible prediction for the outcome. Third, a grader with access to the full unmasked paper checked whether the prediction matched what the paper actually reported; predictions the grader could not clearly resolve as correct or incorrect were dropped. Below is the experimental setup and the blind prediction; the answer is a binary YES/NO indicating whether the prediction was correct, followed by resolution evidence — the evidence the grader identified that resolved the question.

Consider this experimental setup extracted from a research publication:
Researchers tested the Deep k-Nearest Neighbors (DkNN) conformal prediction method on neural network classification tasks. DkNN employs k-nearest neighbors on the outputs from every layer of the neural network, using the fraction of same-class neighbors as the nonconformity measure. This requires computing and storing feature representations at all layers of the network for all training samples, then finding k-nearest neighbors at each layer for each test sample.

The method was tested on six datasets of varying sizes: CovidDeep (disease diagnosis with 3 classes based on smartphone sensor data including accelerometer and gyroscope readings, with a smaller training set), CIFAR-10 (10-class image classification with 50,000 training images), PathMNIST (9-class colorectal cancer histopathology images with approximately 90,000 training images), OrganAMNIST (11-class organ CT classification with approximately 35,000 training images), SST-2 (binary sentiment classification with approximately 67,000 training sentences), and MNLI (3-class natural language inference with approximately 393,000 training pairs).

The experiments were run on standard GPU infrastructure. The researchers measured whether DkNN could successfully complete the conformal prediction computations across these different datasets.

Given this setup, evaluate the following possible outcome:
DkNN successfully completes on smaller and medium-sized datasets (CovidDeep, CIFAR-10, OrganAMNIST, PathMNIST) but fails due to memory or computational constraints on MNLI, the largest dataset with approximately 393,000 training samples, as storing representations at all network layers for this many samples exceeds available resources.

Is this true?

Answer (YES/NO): NO